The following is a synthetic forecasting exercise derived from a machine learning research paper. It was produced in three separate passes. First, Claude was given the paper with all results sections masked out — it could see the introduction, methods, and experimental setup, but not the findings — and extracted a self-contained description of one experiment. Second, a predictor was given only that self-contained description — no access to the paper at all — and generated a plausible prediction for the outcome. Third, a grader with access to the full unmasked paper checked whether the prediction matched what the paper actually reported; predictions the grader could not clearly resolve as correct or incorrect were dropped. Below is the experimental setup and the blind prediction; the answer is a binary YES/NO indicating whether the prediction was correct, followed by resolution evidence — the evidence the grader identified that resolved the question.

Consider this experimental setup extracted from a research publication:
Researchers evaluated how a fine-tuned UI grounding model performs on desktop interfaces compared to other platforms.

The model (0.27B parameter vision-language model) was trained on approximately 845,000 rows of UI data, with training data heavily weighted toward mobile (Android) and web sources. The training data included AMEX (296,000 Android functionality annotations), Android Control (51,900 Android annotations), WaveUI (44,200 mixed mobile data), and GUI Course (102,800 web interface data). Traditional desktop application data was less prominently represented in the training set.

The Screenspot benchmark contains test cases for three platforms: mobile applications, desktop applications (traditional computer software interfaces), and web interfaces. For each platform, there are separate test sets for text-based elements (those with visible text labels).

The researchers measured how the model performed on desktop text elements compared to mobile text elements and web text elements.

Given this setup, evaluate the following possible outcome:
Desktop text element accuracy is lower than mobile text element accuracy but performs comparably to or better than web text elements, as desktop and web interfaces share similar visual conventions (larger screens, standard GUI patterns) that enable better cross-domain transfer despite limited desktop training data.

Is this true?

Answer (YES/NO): NO